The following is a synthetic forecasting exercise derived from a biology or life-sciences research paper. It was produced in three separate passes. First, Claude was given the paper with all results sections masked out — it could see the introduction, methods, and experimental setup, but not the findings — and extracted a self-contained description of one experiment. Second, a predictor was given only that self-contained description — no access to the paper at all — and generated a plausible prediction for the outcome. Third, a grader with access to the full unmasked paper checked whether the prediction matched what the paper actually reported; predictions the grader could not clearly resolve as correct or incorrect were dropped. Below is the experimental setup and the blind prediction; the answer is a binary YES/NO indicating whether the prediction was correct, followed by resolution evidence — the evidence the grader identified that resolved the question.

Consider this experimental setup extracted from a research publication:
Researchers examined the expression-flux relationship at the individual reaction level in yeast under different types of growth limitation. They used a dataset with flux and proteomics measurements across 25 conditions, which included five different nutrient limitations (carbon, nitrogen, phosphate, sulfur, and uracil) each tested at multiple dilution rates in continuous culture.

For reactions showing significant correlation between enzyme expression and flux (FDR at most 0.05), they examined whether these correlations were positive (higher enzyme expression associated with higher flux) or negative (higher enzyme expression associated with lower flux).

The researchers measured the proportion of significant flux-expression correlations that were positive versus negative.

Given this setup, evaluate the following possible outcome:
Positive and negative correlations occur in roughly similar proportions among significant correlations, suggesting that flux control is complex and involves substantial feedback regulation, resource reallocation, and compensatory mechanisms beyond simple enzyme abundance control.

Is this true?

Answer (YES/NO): NO